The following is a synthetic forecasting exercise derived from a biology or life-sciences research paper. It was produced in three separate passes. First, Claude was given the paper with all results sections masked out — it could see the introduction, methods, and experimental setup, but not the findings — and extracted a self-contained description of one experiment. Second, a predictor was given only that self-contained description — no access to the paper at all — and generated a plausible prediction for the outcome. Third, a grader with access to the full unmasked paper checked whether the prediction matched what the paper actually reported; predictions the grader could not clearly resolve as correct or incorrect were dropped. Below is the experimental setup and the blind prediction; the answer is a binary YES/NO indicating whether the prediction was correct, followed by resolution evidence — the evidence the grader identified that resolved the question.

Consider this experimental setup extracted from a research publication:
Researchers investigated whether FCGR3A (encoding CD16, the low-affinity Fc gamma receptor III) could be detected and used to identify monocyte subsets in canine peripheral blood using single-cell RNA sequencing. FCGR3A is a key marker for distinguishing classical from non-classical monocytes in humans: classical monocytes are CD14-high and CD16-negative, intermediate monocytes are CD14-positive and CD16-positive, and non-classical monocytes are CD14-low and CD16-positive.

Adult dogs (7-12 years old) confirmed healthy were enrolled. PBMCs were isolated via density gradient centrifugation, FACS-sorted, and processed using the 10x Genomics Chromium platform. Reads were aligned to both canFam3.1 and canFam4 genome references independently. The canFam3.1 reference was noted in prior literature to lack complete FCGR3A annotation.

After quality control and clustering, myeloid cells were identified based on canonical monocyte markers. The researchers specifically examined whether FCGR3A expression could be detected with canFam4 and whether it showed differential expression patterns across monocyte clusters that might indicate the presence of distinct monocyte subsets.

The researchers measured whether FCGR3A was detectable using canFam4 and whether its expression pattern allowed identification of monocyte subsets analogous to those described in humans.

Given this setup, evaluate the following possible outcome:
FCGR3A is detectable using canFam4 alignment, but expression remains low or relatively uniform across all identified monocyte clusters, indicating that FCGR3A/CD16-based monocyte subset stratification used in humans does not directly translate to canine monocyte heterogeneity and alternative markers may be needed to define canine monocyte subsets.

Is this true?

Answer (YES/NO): NO